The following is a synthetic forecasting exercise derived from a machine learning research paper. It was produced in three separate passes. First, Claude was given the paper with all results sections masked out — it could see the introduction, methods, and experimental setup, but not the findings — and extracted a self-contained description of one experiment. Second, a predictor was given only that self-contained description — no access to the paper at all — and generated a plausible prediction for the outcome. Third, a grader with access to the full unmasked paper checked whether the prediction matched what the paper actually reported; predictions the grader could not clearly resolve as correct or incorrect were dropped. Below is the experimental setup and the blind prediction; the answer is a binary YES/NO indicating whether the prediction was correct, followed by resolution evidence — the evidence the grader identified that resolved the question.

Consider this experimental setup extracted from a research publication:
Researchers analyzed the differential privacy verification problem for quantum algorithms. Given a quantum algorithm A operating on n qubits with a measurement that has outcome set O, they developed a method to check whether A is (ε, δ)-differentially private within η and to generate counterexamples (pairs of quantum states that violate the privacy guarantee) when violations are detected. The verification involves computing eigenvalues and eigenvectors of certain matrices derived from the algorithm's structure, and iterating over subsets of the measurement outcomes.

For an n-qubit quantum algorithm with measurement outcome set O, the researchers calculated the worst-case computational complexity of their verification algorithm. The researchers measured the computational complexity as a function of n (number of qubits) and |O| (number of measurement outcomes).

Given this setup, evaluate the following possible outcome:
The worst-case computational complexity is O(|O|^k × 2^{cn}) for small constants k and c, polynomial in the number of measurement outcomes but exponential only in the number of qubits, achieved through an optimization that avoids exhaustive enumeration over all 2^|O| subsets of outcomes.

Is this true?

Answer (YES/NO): NO